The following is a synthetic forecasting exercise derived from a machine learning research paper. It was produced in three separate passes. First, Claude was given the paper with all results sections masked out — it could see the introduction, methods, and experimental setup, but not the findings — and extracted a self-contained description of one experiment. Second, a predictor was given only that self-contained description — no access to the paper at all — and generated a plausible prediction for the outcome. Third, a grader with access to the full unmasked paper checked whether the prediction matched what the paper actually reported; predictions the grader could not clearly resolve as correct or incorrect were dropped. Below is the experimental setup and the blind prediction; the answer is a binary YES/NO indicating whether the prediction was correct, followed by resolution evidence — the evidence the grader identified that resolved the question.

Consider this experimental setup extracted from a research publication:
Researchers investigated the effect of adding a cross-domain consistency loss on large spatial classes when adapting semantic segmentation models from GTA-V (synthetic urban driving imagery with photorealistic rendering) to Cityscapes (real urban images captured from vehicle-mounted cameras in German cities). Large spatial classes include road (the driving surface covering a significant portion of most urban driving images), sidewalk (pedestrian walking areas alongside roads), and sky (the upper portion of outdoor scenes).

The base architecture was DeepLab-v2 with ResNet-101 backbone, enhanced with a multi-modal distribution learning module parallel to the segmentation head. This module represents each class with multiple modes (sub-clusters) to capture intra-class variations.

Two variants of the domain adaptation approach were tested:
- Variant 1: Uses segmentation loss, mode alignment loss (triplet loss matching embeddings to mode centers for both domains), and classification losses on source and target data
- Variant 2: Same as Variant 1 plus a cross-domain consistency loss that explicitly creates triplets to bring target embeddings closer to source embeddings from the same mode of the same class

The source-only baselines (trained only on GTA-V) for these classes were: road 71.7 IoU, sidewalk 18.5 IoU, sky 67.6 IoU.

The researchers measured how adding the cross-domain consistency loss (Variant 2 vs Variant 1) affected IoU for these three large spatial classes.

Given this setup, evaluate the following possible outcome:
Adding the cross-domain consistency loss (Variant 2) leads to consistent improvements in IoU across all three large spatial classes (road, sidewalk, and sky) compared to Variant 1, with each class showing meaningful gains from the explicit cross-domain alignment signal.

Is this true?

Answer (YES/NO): NO